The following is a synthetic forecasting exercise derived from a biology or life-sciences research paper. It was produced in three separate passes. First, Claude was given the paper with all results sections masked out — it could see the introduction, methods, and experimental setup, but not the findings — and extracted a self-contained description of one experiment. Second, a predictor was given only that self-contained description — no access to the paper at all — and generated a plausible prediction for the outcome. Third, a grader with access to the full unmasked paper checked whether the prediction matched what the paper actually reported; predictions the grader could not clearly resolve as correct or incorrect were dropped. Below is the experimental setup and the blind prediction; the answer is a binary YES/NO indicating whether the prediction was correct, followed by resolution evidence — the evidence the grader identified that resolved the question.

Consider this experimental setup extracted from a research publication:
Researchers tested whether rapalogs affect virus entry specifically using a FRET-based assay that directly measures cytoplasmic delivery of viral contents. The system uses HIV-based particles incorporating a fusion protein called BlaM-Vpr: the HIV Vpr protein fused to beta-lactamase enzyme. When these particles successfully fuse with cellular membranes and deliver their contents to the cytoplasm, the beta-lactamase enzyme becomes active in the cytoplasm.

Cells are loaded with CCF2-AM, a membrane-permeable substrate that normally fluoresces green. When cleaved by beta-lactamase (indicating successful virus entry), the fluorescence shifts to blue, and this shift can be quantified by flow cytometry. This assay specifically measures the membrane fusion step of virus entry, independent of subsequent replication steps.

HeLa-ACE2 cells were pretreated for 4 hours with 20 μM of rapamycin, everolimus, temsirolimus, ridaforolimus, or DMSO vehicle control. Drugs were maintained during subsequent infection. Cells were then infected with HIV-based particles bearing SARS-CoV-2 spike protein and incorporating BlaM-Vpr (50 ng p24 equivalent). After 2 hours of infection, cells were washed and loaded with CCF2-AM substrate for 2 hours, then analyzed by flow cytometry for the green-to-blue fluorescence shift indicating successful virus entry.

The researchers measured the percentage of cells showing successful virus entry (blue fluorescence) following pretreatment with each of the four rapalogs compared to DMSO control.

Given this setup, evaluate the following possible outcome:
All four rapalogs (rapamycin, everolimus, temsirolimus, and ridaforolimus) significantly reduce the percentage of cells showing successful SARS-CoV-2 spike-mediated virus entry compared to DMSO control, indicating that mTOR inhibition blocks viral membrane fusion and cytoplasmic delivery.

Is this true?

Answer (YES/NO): NO